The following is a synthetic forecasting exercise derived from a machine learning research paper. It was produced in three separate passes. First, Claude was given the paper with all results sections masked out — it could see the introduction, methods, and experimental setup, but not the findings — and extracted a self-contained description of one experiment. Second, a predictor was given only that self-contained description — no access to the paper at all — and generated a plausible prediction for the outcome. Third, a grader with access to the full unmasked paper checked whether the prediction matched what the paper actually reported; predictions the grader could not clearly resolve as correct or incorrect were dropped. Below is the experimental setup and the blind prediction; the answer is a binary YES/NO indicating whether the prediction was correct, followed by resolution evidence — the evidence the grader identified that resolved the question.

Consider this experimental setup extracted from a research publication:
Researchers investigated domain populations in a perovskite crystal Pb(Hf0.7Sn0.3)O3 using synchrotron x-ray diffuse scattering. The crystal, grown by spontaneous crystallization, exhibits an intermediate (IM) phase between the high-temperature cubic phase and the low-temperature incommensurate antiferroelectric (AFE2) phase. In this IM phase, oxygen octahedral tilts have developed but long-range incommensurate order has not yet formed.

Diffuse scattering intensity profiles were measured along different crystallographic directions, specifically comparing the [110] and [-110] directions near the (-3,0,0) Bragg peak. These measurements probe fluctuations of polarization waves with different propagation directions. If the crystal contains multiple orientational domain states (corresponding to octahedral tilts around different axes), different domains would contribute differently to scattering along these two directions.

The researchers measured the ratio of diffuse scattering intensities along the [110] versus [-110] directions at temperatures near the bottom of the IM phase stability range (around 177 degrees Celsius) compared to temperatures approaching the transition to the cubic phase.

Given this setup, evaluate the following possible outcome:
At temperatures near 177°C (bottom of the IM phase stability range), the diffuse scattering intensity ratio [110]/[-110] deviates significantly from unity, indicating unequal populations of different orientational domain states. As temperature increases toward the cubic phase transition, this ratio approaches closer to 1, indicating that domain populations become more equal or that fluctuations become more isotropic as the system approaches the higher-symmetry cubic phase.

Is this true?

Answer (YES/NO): YES